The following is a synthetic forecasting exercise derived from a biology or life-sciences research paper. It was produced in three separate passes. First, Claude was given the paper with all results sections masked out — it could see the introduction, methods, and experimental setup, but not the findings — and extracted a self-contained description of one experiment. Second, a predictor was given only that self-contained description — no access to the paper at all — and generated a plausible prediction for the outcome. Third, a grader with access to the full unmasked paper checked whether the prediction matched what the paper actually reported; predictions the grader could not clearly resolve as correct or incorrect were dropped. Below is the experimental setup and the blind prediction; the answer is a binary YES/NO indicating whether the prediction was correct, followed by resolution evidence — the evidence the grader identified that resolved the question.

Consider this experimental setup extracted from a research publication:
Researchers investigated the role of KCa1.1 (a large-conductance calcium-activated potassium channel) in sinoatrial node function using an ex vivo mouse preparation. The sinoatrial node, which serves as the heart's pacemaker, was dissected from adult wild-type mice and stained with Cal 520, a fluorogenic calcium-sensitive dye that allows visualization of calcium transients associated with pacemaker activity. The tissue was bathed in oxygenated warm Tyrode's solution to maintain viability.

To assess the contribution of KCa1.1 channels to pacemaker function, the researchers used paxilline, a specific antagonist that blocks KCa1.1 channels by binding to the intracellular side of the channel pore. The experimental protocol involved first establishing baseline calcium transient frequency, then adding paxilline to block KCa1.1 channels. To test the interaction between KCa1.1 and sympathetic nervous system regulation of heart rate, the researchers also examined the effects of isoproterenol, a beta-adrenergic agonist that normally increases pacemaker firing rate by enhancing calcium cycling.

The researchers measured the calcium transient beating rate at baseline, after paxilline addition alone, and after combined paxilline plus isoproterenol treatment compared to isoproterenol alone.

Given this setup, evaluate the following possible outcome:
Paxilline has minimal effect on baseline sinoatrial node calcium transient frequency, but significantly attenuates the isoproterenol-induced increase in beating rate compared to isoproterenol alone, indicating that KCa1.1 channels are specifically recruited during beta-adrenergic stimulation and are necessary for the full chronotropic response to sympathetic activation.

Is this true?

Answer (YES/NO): YES